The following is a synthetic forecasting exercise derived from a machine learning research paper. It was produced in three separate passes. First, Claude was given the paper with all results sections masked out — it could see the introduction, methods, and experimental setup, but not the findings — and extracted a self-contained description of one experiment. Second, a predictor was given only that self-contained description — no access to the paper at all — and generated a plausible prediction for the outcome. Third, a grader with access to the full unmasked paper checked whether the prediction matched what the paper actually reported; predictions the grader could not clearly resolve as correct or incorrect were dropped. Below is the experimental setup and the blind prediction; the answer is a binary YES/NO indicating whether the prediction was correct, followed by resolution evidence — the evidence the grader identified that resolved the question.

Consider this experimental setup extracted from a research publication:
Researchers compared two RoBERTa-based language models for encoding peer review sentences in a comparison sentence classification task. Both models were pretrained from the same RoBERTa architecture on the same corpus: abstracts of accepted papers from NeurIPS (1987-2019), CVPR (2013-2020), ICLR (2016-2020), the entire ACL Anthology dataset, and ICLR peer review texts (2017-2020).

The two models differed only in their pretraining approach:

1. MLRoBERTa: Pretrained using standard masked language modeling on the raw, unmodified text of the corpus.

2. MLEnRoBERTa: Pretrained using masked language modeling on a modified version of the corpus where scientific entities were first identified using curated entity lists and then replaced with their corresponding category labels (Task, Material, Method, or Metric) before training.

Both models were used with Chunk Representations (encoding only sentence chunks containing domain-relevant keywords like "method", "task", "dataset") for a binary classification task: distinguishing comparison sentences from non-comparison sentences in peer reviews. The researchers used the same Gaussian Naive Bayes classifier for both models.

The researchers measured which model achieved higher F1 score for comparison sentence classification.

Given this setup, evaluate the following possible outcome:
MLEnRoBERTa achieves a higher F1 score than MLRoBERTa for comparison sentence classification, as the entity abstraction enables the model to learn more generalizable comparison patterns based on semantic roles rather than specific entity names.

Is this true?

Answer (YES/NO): NO